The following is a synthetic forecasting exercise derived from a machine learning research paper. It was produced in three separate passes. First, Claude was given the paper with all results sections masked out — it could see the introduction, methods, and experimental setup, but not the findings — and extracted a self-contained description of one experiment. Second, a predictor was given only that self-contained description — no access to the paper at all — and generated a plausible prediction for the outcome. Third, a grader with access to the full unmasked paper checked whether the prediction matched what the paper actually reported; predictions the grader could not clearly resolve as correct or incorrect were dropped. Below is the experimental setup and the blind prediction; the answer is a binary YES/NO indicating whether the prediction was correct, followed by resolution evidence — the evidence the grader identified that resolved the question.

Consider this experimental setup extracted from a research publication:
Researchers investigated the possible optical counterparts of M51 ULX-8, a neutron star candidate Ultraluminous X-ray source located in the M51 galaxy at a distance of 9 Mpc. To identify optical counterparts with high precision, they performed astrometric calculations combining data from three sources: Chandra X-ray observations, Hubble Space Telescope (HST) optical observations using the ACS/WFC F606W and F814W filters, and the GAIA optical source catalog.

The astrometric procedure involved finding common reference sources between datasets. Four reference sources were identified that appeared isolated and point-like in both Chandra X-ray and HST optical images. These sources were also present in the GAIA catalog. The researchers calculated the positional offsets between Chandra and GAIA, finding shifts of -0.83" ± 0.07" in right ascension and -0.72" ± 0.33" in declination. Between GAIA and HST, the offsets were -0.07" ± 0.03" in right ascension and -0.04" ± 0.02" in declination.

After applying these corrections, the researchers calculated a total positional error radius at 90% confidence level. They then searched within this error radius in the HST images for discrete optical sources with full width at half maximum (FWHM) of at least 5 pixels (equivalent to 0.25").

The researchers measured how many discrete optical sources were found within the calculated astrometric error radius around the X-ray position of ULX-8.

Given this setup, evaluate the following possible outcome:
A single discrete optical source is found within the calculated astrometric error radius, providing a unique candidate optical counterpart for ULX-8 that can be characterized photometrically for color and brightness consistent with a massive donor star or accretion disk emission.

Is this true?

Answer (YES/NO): NO